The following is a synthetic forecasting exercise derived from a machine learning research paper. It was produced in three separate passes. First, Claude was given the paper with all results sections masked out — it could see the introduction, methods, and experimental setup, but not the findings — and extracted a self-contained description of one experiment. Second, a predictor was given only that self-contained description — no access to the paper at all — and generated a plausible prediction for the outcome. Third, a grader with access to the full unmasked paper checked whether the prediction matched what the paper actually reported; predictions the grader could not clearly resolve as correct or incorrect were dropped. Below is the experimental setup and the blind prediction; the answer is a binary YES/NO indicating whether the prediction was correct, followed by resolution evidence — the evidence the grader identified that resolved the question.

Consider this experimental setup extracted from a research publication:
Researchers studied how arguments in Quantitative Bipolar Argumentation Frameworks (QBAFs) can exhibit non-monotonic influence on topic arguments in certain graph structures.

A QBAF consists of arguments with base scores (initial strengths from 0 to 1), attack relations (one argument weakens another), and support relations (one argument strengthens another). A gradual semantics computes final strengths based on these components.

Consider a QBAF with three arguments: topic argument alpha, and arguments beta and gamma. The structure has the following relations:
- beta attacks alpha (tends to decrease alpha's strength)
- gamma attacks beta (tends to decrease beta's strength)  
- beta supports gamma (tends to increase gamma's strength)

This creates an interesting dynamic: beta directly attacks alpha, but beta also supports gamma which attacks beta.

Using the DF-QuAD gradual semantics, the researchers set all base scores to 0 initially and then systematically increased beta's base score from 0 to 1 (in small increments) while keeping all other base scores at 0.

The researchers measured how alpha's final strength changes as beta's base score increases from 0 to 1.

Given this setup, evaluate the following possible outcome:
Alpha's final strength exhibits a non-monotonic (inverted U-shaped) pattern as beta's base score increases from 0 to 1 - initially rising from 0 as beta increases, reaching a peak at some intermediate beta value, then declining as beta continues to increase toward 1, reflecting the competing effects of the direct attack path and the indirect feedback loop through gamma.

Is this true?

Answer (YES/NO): YES